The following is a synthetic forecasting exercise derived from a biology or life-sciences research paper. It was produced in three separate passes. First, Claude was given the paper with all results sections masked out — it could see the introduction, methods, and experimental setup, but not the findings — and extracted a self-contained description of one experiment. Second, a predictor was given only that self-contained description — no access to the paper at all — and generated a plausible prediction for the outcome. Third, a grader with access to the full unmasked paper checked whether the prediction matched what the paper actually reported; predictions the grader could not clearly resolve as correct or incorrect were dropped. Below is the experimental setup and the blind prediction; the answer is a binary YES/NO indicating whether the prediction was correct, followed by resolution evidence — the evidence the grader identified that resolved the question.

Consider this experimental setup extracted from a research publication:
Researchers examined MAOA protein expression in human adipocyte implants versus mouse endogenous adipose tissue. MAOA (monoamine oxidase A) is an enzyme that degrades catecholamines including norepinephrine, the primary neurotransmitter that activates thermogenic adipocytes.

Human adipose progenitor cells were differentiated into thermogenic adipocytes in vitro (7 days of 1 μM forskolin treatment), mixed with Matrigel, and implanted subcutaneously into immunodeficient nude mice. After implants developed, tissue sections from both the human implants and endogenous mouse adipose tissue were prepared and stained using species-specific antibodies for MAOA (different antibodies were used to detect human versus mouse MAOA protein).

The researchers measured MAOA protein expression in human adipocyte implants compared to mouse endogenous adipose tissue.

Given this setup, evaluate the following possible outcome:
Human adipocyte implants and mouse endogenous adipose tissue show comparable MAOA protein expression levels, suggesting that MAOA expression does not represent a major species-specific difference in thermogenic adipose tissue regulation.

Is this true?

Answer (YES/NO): NO